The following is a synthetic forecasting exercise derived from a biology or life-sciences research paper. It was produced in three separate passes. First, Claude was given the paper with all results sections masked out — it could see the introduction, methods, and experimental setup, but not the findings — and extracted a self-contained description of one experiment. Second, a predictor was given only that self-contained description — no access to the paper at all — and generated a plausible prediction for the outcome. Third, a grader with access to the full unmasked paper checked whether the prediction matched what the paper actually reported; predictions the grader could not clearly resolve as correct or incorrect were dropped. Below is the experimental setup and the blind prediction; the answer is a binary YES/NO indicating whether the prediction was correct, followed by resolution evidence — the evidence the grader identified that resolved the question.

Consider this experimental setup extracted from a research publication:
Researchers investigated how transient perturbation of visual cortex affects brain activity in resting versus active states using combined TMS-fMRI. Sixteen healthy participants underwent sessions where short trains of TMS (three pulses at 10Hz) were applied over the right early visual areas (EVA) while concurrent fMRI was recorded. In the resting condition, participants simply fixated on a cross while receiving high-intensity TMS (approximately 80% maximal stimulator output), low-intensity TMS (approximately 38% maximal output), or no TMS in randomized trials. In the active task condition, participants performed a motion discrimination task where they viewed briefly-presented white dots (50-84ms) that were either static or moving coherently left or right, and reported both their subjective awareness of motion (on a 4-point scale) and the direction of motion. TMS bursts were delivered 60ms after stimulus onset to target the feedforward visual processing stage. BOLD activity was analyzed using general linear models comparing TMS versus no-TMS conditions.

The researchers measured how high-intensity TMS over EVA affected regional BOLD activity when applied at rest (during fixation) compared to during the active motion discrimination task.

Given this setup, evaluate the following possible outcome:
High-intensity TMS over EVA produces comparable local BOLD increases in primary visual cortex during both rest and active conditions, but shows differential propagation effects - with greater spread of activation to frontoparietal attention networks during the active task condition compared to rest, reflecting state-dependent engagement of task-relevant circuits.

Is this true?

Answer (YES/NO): NO